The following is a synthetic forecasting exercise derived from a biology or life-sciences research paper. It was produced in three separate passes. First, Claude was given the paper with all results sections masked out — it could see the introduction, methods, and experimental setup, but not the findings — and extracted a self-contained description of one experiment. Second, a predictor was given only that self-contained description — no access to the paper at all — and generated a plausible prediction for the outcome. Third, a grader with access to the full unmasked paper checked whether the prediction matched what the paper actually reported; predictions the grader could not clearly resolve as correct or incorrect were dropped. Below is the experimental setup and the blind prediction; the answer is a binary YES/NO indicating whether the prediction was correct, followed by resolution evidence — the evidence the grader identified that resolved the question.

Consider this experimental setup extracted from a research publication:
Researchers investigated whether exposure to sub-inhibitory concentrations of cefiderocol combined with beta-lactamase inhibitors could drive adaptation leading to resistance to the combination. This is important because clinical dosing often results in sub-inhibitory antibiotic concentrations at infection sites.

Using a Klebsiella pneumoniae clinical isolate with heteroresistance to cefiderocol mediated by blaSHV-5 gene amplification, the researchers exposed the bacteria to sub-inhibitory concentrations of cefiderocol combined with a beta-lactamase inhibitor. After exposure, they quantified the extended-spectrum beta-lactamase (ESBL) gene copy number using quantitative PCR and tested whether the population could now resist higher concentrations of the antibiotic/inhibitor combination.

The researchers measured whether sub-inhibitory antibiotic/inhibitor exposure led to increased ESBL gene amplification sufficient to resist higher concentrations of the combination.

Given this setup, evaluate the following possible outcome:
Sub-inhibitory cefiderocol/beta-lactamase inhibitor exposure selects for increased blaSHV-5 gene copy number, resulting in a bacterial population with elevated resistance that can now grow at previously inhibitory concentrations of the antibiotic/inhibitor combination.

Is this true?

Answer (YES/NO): YES